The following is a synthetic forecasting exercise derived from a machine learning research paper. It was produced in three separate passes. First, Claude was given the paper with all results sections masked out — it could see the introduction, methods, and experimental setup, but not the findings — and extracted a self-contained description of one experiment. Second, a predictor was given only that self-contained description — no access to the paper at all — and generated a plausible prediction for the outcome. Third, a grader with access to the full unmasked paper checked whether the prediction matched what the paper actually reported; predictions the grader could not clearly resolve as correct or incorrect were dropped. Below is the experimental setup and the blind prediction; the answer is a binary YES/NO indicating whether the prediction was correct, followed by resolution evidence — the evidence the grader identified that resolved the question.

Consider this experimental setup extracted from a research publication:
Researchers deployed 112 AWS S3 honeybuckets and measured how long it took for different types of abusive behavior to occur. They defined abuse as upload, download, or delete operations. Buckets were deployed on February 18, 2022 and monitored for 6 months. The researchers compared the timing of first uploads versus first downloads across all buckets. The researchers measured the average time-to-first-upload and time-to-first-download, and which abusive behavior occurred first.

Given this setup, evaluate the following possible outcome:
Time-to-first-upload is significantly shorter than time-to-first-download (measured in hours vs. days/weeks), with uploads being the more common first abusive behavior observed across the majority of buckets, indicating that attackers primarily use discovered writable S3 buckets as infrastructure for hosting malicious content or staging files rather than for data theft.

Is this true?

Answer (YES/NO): NO